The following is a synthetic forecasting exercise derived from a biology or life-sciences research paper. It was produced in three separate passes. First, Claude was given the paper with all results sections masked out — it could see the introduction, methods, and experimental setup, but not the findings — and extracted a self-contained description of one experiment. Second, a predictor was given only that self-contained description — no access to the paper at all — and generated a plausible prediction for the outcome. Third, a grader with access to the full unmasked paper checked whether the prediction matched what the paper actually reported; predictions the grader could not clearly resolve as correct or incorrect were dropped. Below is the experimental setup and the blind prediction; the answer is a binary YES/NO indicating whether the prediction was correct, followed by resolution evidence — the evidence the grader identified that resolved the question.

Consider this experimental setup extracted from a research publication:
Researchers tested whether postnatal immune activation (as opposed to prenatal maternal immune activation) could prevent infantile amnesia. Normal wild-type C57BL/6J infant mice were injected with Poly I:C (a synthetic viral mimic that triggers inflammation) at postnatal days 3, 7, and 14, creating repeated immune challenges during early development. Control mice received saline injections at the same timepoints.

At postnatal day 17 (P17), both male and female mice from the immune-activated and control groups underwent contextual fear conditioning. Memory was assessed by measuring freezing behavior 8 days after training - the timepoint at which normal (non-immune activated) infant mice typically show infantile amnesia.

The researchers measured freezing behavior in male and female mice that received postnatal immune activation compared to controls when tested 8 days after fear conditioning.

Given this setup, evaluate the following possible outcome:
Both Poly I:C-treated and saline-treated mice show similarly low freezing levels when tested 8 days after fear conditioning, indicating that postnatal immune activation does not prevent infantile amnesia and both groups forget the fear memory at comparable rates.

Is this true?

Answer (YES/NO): YES